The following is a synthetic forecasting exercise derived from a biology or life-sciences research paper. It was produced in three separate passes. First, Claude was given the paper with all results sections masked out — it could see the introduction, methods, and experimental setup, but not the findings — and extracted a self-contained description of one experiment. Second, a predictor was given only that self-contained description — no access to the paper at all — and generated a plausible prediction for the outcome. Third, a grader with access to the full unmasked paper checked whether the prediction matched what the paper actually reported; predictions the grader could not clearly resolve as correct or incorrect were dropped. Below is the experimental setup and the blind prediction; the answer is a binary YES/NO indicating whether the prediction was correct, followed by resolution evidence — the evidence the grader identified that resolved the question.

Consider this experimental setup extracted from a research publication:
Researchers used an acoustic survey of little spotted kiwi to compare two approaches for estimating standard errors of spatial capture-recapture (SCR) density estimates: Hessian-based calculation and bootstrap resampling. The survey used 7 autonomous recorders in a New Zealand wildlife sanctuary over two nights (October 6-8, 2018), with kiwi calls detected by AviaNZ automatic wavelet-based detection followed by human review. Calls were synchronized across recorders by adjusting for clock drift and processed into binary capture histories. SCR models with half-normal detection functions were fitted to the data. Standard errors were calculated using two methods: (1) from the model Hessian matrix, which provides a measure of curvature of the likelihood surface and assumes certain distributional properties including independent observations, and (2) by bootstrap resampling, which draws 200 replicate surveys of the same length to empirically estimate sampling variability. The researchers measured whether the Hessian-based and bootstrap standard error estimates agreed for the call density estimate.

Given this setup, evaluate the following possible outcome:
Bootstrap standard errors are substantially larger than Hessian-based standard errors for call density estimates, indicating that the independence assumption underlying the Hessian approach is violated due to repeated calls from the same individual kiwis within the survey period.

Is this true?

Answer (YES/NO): NO